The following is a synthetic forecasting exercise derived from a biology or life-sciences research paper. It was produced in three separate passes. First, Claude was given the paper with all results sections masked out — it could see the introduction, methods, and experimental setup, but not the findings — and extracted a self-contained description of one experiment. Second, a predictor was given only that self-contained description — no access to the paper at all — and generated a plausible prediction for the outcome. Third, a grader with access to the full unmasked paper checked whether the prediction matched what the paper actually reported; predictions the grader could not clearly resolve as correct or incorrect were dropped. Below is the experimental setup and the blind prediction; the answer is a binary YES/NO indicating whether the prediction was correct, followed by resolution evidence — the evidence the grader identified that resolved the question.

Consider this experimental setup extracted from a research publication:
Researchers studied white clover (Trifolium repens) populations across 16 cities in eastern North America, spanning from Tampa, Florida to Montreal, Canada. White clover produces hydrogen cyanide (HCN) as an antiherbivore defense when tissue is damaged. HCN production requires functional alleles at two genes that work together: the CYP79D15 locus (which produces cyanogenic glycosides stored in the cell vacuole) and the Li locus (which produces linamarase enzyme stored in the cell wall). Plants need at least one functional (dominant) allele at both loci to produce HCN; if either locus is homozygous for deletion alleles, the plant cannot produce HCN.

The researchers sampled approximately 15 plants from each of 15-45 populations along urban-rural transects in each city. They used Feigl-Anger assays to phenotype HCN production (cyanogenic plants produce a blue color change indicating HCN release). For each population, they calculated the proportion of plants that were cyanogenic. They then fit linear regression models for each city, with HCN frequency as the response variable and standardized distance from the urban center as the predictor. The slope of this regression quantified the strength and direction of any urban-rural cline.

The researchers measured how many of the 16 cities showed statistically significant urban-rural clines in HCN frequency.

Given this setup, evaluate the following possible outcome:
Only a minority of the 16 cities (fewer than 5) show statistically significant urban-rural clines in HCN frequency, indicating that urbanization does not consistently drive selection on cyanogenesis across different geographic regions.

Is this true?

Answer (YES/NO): NO